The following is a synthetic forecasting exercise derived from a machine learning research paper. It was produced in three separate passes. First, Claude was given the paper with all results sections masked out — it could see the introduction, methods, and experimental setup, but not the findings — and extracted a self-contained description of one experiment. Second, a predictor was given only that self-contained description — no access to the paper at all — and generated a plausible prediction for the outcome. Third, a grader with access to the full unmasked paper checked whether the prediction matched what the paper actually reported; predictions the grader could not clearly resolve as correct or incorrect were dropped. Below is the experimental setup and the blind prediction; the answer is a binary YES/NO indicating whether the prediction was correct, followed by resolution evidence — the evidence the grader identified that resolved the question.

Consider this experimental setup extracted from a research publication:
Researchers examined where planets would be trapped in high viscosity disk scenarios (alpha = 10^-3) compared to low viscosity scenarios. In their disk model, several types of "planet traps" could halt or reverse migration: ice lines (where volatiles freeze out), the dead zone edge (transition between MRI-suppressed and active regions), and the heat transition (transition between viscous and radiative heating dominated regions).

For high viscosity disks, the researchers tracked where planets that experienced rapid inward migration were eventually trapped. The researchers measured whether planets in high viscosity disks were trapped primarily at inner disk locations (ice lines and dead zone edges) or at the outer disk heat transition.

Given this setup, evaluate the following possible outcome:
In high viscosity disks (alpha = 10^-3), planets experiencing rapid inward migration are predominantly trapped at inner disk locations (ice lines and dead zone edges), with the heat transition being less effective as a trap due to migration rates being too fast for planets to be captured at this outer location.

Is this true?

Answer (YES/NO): NO